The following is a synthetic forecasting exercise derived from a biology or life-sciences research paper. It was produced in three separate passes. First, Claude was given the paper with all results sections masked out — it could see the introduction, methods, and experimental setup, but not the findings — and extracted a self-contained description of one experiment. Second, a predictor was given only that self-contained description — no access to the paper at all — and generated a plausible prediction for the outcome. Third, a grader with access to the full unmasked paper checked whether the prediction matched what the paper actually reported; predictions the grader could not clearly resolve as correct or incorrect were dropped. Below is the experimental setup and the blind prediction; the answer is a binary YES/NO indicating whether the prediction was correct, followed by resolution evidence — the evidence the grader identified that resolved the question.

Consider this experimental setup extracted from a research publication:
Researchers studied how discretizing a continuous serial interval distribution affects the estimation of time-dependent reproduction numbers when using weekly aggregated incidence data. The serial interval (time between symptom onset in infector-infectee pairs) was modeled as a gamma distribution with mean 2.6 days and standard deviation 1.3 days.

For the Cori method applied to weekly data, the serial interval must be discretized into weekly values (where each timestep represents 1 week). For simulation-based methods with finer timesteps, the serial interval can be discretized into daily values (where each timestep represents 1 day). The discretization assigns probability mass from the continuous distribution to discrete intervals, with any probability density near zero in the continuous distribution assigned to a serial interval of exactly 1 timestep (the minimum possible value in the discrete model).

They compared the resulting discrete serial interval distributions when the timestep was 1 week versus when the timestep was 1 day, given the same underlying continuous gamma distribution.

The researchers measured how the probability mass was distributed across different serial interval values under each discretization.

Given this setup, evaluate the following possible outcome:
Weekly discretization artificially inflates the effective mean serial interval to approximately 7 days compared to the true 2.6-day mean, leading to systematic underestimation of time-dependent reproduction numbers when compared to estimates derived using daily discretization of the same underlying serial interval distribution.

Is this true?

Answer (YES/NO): NO